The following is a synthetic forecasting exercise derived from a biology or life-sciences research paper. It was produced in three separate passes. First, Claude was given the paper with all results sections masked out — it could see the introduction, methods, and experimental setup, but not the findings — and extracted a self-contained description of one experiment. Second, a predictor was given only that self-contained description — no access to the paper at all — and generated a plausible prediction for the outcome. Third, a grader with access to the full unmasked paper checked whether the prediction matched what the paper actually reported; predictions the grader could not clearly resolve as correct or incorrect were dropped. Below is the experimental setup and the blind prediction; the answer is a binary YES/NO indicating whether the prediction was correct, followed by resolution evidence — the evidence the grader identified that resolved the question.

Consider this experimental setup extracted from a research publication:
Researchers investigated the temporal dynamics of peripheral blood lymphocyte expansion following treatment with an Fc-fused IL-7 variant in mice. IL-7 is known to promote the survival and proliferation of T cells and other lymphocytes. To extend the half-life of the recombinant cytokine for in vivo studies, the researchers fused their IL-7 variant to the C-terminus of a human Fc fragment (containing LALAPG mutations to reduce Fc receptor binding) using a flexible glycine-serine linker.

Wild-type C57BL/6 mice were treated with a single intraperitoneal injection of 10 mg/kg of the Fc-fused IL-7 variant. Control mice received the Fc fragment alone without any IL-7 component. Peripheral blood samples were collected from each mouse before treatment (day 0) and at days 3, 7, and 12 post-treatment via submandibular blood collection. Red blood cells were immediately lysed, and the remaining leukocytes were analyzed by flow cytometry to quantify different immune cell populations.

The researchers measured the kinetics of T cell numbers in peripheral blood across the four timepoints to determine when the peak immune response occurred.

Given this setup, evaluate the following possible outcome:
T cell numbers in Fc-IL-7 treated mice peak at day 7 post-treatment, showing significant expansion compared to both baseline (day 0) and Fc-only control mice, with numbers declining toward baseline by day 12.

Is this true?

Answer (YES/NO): YES